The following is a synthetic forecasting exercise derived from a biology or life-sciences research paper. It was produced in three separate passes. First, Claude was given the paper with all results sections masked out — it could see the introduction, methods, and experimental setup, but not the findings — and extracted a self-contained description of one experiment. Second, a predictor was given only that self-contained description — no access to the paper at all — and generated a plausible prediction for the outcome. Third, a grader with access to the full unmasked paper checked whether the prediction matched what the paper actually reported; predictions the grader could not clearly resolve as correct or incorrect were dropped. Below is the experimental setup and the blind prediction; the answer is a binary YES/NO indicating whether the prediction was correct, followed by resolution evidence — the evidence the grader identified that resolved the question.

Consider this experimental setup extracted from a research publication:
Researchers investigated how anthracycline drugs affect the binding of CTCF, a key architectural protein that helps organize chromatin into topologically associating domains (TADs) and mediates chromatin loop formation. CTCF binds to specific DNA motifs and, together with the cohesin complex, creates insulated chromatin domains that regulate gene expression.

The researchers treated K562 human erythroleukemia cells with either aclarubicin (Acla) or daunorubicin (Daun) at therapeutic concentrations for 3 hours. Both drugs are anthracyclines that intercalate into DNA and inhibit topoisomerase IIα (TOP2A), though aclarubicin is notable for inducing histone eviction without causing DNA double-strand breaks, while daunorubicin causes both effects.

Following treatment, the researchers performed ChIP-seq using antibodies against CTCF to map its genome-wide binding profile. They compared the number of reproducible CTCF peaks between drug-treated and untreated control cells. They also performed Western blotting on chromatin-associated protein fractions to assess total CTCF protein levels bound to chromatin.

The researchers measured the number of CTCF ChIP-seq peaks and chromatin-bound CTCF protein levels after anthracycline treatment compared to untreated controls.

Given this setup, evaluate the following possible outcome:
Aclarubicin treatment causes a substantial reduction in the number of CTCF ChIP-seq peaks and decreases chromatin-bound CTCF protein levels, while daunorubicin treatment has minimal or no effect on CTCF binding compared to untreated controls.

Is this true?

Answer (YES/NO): NO